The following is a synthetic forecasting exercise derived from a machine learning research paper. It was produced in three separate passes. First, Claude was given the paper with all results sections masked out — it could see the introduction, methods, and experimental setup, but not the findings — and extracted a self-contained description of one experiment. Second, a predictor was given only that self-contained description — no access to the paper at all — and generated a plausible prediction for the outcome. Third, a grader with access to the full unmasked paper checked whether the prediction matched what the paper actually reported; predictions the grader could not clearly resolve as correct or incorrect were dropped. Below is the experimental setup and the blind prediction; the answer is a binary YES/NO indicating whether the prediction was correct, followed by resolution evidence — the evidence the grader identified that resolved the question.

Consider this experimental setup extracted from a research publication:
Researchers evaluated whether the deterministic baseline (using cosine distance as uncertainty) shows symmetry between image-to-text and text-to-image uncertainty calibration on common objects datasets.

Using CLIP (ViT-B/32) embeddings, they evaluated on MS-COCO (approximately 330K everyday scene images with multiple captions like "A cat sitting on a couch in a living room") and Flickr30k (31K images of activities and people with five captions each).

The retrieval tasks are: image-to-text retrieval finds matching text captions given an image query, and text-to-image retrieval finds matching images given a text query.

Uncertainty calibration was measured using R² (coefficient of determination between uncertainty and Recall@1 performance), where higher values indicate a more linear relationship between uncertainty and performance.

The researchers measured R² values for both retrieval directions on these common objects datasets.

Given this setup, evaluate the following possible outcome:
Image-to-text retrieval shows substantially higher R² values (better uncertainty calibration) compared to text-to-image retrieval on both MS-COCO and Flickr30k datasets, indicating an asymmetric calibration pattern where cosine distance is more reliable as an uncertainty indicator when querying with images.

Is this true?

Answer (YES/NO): NO